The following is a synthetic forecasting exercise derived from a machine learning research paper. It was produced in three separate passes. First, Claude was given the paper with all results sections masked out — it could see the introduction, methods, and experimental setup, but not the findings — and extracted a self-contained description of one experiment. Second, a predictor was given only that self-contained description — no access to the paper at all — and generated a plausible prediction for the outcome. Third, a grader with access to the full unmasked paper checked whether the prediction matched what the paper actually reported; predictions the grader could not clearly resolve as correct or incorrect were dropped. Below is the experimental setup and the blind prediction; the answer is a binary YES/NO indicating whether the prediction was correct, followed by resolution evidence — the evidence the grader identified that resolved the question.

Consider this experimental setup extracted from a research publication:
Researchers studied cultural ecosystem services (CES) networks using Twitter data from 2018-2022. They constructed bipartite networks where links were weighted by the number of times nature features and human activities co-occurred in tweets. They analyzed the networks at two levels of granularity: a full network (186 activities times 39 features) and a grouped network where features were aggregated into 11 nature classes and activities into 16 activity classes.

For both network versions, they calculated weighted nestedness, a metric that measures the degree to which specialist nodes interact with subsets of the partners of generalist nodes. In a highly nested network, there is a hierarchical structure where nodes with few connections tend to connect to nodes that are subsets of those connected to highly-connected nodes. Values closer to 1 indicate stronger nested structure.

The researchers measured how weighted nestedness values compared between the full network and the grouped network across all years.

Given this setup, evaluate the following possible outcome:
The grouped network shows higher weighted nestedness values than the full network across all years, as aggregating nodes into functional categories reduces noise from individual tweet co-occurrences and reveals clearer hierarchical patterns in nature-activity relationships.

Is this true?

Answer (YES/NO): NO